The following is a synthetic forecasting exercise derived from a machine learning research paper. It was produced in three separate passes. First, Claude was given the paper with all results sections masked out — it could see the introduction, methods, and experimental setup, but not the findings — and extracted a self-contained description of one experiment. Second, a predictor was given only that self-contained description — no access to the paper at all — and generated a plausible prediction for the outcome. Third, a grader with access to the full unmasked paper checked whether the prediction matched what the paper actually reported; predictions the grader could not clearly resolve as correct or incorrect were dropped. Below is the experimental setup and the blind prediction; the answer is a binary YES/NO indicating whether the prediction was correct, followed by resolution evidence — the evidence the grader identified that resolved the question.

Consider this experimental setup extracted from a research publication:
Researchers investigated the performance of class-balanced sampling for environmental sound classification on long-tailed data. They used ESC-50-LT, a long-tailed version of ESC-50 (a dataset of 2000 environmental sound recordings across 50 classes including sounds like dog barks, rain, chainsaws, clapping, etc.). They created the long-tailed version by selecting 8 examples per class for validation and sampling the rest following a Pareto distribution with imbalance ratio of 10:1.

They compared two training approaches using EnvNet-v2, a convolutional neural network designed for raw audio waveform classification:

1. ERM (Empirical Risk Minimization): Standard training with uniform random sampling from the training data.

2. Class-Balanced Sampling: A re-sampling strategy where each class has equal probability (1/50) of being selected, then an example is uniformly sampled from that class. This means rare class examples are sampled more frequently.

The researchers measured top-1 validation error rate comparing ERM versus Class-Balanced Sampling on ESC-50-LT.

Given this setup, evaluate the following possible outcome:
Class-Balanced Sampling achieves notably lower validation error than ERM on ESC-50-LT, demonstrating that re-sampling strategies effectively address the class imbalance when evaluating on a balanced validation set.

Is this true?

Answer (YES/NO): NO